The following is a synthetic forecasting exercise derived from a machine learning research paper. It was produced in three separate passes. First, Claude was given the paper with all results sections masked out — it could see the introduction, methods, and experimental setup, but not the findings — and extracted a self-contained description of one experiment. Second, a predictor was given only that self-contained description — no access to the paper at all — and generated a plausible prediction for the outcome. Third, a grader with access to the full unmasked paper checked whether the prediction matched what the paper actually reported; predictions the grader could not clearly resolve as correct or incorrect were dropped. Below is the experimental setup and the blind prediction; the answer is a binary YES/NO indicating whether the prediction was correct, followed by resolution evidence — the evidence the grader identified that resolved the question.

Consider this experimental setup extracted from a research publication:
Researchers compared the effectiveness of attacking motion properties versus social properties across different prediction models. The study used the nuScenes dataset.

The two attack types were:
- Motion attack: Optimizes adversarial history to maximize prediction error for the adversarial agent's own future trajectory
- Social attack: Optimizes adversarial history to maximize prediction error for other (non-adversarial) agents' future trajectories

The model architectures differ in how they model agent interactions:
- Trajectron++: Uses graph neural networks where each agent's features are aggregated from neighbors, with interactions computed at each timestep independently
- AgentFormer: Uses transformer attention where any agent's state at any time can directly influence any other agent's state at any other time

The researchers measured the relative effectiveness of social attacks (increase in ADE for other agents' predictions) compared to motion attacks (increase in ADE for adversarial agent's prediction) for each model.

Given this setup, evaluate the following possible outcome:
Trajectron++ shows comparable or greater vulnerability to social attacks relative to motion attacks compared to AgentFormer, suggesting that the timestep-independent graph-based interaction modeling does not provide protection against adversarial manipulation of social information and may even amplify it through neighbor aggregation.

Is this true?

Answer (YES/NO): NO